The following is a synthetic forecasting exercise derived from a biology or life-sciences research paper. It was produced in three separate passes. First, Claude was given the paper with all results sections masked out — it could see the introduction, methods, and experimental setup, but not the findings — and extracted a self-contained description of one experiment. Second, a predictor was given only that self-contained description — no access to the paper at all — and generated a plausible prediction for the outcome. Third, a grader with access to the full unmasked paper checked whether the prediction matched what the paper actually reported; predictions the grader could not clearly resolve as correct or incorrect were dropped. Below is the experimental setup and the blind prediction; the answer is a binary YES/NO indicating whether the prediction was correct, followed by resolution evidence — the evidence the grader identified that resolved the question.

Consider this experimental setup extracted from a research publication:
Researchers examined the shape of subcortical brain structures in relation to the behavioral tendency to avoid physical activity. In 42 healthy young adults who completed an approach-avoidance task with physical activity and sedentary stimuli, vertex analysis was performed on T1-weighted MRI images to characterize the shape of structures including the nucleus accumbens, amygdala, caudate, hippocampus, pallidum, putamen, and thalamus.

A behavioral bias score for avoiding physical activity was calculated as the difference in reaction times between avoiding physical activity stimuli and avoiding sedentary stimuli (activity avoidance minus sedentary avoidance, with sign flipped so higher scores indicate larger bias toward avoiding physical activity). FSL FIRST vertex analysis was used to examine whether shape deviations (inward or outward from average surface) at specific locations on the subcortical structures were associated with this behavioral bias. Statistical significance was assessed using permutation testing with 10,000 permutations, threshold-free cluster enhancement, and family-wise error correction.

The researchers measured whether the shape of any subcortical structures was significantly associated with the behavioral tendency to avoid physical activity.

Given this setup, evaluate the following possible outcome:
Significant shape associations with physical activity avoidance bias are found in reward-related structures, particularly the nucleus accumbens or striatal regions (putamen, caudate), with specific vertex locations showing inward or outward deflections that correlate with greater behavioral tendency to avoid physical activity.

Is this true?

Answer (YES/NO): NO